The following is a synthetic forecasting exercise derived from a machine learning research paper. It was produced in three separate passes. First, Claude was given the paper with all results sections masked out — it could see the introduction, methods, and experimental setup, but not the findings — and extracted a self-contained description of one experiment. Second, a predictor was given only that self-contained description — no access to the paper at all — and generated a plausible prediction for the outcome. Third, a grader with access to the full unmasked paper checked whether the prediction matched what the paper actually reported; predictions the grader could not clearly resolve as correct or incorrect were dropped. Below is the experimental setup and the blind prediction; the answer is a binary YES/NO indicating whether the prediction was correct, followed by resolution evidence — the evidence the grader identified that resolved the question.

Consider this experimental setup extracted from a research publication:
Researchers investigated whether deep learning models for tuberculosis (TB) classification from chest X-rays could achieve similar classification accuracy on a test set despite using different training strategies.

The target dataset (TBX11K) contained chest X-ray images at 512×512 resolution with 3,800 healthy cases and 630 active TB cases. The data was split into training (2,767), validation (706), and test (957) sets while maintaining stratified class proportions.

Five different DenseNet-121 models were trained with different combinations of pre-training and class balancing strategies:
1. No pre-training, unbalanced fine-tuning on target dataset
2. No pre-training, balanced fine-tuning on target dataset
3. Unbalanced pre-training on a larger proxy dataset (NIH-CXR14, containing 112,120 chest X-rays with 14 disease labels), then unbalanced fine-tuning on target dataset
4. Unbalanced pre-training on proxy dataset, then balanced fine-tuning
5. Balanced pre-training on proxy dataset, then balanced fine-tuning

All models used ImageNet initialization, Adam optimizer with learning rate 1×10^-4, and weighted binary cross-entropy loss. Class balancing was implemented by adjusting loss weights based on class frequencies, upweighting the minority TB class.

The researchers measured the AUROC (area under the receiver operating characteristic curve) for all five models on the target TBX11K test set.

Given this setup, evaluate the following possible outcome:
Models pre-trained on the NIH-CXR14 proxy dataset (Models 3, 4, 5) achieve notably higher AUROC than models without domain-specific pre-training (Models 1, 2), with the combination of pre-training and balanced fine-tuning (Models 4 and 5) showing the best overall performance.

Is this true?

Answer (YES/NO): NO